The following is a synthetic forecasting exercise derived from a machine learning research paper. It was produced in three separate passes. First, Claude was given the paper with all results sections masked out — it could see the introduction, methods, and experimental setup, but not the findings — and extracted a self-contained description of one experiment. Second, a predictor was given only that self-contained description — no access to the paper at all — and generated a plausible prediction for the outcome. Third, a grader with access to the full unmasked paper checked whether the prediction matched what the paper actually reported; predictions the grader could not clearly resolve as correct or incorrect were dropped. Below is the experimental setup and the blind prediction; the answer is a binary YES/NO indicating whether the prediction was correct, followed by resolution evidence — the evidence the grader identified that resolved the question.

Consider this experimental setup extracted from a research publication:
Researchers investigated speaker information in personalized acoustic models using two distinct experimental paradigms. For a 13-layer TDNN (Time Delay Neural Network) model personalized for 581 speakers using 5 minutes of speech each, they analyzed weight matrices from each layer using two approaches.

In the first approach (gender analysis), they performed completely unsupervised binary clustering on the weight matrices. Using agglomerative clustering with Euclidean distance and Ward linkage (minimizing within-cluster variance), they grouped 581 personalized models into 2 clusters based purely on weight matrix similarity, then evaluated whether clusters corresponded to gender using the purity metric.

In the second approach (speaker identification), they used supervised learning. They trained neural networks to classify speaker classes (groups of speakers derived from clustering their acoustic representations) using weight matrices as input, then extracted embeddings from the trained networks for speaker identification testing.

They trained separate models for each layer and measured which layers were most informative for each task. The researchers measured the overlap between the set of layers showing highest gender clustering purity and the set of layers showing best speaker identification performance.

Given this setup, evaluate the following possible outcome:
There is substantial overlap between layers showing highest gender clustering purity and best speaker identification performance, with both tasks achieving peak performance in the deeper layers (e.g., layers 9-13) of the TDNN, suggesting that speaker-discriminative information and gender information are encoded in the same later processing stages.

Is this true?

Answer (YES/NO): NO